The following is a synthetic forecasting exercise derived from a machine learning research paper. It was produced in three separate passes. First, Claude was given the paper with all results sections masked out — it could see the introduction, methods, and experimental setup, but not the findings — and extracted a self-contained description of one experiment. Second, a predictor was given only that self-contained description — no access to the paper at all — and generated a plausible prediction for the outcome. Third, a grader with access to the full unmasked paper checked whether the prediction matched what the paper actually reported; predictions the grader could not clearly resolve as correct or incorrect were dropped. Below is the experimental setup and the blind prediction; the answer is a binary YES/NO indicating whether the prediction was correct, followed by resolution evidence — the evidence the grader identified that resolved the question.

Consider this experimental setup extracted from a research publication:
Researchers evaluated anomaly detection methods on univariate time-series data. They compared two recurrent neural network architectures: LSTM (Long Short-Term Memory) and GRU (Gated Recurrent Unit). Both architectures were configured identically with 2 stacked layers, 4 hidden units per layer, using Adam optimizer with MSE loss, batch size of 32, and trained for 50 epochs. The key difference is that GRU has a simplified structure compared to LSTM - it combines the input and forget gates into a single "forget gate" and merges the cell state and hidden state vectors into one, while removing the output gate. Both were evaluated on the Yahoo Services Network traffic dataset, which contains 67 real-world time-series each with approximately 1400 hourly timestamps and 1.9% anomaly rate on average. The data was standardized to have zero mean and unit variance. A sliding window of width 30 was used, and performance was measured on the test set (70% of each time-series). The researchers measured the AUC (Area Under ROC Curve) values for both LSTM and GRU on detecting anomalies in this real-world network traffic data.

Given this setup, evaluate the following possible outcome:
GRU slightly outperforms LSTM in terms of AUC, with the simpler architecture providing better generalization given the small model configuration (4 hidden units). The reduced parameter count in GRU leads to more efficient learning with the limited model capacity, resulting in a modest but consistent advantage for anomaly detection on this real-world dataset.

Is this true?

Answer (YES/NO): NO